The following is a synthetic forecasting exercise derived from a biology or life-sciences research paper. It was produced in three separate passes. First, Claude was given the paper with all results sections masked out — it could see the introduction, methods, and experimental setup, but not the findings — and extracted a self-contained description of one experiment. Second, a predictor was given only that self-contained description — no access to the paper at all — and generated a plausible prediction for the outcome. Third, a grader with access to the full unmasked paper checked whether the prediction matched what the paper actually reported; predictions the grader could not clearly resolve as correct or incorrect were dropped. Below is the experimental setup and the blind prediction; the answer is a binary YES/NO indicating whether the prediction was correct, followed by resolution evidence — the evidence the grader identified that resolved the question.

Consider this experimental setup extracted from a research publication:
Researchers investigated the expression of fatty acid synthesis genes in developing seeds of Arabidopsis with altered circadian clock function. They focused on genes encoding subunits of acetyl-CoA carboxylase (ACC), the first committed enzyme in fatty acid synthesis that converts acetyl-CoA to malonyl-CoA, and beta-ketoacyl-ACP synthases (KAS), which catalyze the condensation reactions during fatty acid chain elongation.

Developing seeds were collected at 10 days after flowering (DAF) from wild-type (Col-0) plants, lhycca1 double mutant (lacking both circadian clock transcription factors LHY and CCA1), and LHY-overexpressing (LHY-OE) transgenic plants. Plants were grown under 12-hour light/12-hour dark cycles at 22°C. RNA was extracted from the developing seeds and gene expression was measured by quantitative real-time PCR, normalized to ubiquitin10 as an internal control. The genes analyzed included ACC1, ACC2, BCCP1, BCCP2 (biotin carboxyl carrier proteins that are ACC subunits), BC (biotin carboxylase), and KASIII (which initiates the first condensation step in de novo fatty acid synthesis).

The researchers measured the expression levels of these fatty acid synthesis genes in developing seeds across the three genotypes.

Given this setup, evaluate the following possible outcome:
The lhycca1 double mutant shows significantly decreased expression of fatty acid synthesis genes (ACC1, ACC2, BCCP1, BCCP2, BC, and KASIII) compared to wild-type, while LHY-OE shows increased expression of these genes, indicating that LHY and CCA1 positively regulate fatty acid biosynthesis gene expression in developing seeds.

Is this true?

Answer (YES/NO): NO